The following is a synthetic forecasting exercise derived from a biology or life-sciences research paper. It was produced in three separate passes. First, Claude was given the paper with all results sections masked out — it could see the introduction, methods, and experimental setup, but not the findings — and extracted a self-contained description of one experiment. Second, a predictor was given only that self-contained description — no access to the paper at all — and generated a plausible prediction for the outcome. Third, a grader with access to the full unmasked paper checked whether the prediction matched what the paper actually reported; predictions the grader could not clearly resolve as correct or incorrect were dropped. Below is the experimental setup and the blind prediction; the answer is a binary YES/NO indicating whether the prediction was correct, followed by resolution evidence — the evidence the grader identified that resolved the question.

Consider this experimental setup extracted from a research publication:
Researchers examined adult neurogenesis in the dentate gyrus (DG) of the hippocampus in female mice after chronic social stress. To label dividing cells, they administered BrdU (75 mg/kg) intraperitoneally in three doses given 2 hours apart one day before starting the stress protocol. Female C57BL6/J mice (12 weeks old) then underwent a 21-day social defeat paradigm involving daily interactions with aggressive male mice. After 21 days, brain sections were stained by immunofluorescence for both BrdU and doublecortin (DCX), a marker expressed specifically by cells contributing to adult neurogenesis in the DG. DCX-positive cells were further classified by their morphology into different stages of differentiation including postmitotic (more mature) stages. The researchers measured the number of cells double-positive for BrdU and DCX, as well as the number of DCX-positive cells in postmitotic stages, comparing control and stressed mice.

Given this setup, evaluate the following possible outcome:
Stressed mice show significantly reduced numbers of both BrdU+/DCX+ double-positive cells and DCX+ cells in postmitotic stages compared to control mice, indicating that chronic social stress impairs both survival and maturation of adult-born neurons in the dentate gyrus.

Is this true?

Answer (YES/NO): YES